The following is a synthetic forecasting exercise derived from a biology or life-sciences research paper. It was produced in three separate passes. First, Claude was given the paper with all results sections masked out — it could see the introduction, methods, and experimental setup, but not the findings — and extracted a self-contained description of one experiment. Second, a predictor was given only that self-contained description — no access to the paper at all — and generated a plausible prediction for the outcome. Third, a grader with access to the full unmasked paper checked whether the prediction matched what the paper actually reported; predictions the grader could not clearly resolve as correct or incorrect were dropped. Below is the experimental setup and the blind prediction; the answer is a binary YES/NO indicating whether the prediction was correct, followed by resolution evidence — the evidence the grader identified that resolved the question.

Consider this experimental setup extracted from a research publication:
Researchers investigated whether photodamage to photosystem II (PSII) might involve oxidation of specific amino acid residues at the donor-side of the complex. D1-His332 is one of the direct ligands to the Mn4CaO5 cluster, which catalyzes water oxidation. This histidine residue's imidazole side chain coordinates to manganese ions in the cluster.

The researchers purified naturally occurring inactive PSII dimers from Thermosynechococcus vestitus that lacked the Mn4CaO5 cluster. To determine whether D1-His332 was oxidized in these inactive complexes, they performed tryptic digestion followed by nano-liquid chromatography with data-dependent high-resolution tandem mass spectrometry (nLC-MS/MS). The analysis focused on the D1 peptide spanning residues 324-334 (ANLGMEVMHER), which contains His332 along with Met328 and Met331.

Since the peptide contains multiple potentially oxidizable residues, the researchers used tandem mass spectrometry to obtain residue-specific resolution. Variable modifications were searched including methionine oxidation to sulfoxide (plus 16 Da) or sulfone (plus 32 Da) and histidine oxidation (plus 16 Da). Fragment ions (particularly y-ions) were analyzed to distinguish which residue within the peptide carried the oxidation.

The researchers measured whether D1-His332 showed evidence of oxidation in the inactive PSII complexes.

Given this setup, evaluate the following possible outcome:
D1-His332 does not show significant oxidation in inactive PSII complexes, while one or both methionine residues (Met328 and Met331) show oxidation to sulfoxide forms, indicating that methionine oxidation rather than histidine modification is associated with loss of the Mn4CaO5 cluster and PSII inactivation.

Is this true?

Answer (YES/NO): NO